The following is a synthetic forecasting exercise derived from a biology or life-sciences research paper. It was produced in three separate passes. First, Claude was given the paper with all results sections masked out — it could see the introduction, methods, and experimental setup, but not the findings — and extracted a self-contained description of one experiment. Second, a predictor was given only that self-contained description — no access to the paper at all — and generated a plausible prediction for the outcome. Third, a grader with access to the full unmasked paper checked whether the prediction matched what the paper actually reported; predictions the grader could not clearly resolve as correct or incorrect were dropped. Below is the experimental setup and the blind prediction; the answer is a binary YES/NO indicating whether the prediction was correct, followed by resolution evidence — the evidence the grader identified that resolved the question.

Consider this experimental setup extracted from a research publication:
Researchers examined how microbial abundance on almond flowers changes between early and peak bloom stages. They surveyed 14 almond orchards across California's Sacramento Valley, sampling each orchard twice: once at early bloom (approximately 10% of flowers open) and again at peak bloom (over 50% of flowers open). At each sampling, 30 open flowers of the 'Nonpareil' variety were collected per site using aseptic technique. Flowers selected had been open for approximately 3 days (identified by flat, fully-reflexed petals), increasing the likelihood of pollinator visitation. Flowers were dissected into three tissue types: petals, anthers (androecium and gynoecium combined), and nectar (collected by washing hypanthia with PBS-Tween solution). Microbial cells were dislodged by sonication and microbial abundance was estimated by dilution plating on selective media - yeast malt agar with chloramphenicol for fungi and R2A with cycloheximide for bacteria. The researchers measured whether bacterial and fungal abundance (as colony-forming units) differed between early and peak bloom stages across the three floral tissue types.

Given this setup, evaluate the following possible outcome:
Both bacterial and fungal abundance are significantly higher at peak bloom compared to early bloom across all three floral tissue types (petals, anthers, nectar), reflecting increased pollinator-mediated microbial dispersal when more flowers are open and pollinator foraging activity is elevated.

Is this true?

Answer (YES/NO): YES